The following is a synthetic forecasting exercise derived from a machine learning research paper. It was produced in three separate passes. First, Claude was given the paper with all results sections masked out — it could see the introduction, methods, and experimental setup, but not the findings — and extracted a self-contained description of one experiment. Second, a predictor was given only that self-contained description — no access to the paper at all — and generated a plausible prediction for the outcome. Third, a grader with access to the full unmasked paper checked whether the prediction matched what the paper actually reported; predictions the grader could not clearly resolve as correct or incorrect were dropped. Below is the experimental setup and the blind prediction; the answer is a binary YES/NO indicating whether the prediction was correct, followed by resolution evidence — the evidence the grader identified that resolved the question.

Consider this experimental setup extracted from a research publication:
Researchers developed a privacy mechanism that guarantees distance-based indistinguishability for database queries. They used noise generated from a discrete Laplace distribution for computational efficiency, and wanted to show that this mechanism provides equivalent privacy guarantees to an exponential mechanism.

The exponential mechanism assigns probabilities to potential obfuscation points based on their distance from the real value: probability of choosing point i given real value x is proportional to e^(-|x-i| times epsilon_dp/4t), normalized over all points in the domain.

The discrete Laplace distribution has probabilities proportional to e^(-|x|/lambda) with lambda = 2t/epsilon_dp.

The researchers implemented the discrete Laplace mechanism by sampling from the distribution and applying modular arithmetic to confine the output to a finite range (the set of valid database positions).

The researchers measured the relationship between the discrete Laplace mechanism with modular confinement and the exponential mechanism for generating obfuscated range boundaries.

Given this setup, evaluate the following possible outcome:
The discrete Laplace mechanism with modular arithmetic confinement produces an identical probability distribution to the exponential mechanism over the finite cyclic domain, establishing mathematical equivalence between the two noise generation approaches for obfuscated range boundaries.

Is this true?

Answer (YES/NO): NO